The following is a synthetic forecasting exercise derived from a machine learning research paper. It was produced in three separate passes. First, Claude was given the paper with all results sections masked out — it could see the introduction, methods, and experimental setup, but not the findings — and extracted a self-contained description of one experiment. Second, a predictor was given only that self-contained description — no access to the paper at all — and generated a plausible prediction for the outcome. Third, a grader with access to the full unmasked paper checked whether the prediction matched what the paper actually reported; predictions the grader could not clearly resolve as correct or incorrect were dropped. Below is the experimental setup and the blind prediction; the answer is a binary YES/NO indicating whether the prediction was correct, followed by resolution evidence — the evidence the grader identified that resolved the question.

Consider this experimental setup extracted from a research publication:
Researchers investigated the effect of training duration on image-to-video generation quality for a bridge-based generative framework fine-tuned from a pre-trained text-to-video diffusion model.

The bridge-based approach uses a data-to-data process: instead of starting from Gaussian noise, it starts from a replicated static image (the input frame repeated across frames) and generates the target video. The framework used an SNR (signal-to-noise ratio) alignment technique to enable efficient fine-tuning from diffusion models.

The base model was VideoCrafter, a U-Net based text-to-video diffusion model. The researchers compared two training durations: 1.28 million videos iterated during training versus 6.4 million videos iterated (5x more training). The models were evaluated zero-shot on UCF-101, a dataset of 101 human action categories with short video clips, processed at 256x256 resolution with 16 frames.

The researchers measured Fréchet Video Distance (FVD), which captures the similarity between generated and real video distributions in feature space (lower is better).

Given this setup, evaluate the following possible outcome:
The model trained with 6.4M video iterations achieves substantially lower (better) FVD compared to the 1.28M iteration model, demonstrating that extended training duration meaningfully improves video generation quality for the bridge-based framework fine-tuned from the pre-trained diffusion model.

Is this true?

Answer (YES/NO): YES